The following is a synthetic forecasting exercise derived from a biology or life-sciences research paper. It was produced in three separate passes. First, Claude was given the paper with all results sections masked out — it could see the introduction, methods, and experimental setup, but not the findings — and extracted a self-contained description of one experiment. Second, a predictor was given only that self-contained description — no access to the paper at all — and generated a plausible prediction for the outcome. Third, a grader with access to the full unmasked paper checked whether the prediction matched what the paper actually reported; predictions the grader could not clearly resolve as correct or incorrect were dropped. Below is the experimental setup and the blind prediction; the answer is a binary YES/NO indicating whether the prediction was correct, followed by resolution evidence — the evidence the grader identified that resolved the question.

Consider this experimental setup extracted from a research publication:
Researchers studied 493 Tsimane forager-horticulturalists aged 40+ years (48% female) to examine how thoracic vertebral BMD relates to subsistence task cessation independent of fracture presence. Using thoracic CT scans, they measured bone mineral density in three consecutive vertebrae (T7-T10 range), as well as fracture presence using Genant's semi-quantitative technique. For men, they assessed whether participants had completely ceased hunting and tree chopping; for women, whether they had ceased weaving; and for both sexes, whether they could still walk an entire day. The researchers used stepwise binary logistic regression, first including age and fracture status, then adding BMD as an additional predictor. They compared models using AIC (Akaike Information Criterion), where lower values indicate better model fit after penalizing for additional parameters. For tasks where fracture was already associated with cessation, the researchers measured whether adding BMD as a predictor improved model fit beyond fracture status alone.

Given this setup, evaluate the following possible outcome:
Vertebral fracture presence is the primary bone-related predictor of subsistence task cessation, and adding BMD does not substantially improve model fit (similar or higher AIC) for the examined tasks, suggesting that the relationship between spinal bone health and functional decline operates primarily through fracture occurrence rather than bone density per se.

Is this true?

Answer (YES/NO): YES